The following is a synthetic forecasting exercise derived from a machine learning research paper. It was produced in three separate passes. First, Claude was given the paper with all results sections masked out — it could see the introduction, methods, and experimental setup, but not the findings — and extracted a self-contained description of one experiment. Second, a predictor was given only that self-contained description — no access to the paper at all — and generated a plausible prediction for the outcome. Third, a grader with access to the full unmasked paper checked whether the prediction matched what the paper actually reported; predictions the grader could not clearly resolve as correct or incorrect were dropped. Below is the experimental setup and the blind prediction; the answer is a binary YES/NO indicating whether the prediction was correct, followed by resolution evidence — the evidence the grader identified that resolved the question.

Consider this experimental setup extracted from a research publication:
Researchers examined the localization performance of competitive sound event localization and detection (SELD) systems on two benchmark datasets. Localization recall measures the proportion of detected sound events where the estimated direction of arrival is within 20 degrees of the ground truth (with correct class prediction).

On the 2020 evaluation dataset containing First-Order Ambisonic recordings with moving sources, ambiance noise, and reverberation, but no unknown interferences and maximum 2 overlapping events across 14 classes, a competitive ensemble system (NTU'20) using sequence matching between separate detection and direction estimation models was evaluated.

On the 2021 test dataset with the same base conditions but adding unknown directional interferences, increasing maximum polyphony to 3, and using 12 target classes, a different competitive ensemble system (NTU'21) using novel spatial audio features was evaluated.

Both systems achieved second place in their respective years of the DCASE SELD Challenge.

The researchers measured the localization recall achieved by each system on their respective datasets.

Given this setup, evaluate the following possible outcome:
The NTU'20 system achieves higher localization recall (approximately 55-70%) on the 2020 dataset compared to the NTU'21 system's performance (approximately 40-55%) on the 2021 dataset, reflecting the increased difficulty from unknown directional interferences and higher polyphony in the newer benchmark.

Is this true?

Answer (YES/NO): NO